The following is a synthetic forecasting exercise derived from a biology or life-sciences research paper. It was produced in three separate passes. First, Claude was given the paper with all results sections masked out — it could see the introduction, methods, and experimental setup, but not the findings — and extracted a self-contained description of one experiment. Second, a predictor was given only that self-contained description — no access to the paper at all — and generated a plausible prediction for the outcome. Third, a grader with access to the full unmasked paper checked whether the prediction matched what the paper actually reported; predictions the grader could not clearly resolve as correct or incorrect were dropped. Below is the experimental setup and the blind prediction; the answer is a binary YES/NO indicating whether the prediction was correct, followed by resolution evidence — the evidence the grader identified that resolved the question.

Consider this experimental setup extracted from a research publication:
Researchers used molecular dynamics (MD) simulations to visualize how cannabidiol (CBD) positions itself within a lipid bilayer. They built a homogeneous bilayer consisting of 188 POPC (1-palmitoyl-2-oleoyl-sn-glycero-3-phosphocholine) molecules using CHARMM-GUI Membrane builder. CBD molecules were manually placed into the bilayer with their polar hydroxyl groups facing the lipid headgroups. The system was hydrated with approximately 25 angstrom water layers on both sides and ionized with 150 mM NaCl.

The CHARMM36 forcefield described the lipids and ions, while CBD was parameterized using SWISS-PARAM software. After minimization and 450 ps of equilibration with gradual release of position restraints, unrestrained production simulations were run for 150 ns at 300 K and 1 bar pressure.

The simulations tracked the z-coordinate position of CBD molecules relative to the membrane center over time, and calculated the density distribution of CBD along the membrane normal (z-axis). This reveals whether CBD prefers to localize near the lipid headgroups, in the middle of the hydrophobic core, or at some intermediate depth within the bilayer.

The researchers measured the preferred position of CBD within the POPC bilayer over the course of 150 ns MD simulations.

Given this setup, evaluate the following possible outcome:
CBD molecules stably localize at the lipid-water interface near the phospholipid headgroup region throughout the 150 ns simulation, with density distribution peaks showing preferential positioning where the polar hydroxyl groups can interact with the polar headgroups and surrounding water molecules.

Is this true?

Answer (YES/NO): NO